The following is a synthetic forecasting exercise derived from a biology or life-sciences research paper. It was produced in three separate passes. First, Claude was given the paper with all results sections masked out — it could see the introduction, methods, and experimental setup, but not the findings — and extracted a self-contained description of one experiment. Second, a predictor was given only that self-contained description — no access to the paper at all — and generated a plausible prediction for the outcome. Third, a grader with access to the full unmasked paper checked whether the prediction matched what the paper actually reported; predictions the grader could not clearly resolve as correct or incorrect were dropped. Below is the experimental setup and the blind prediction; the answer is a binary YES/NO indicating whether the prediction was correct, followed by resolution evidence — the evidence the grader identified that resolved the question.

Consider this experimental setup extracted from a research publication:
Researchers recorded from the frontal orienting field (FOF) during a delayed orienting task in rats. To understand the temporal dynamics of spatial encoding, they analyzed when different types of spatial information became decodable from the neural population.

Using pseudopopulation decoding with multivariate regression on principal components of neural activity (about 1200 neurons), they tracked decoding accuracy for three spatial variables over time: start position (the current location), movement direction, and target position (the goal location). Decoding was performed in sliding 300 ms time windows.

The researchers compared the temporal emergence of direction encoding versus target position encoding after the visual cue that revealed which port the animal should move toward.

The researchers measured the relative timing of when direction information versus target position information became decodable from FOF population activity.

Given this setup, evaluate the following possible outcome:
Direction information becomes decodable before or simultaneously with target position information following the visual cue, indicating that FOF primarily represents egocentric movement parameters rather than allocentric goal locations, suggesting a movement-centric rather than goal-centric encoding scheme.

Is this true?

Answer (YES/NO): YES